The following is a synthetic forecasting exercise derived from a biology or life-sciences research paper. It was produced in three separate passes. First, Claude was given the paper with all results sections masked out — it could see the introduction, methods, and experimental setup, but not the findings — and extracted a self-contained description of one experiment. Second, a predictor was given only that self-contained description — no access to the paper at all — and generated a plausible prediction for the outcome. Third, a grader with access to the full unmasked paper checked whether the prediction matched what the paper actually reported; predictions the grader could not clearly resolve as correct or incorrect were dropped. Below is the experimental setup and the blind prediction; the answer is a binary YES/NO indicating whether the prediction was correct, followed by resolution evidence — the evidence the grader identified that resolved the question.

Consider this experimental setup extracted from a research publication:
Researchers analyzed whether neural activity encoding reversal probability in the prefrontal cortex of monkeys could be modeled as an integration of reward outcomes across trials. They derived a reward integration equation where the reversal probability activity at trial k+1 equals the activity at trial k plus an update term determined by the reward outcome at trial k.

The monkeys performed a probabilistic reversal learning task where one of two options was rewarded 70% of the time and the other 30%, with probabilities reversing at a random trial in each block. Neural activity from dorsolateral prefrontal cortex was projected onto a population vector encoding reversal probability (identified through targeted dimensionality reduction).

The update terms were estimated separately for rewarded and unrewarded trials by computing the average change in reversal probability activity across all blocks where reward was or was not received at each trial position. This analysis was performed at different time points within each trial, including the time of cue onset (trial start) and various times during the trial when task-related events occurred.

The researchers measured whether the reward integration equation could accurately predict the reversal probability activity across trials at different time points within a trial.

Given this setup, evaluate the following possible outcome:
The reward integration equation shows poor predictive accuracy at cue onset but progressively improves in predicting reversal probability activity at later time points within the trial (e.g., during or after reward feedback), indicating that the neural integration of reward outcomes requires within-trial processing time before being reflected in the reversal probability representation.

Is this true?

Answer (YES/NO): NO